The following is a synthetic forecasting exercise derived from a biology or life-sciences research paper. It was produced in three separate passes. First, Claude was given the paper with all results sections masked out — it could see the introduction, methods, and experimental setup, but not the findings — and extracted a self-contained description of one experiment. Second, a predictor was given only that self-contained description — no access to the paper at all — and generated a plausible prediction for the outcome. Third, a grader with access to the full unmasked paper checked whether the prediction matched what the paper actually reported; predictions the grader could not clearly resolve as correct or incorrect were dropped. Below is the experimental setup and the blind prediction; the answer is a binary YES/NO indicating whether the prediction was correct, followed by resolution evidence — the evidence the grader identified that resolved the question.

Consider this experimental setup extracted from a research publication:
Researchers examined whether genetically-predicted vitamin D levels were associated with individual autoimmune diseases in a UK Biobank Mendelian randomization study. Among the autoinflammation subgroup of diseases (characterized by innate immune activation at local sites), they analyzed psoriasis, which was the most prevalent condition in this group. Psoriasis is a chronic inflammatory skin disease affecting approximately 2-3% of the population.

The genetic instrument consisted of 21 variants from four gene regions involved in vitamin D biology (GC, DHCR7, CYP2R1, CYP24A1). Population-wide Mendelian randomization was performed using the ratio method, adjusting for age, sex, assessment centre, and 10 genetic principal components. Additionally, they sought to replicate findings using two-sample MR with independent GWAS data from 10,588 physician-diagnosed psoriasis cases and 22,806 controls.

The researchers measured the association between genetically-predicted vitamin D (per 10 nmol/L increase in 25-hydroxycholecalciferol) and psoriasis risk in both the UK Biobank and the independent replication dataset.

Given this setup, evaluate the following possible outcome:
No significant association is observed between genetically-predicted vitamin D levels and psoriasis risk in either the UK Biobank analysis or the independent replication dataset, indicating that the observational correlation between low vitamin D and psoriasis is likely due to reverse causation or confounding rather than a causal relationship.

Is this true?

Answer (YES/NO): NO